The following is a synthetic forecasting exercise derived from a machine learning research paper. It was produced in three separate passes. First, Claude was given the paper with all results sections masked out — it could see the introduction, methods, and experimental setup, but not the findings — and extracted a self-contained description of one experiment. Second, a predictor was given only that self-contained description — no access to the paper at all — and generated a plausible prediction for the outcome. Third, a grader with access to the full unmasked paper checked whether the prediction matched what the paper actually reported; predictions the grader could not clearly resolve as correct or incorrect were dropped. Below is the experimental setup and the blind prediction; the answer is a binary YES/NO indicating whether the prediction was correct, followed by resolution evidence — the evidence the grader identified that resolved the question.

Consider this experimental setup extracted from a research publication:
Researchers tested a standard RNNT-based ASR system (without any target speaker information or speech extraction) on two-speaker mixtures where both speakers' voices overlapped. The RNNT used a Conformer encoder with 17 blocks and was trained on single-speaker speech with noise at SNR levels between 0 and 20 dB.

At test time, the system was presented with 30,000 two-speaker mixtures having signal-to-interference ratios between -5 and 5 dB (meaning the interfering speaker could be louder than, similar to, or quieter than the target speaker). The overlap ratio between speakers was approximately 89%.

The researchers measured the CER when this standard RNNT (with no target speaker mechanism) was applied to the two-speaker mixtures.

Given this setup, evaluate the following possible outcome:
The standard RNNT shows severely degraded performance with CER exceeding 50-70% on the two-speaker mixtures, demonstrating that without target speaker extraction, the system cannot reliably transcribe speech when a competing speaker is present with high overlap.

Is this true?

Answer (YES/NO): YES